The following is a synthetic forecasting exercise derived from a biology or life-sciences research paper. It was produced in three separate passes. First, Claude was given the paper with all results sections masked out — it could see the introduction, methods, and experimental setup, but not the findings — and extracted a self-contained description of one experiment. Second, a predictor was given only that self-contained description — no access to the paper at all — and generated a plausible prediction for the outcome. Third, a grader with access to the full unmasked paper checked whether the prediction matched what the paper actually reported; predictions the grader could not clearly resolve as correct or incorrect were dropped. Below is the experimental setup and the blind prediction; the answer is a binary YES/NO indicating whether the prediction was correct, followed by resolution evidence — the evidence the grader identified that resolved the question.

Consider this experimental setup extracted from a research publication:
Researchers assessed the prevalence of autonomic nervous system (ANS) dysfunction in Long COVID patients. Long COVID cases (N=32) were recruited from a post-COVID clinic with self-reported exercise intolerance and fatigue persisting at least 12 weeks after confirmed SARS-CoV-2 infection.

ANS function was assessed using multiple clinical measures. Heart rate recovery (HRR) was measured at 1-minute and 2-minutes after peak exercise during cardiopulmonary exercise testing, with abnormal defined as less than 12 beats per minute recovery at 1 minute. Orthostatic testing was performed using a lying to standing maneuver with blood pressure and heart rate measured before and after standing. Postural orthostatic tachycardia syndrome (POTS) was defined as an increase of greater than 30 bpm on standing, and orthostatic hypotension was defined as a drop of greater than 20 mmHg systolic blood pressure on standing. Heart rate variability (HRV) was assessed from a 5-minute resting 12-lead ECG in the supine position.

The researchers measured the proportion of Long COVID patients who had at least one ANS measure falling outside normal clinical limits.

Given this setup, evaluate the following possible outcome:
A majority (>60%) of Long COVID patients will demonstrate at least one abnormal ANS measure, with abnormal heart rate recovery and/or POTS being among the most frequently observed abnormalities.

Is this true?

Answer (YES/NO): NO